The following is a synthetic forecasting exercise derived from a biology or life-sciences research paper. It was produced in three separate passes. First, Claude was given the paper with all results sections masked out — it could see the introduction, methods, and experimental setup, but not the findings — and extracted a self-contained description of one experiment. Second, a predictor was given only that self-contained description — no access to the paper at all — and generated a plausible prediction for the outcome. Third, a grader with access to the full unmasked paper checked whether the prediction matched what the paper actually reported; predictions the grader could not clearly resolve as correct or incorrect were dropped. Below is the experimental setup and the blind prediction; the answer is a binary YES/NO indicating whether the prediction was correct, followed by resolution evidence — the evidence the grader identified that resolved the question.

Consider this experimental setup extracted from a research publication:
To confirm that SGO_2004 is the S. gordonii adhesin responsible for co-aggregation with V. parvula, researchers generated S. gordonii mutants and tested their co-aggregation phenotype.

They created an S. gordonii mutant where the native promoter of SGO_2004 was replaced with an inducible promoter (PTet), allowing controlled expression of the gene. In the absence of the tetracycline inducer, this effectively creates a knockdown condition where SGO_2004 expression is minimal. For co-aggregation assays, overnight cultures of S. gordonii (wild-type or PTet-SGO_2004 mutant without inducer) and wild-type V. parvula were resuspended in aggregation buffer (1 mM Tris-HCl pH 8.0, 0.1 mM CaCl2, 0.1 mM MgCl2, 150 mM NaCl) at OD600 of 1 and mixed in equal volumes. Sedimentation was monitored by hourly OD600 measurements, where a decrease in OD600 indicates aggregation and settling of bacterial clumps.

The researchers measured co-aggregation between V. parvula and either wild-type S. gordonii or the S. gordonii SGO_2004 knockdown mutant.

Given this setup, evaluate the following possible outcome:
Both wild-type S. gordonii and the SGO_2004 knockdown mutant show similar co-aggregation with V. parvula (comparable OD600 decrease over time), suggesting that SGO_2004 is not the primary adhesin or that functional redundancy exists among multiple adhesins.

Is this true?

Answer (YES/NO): NO